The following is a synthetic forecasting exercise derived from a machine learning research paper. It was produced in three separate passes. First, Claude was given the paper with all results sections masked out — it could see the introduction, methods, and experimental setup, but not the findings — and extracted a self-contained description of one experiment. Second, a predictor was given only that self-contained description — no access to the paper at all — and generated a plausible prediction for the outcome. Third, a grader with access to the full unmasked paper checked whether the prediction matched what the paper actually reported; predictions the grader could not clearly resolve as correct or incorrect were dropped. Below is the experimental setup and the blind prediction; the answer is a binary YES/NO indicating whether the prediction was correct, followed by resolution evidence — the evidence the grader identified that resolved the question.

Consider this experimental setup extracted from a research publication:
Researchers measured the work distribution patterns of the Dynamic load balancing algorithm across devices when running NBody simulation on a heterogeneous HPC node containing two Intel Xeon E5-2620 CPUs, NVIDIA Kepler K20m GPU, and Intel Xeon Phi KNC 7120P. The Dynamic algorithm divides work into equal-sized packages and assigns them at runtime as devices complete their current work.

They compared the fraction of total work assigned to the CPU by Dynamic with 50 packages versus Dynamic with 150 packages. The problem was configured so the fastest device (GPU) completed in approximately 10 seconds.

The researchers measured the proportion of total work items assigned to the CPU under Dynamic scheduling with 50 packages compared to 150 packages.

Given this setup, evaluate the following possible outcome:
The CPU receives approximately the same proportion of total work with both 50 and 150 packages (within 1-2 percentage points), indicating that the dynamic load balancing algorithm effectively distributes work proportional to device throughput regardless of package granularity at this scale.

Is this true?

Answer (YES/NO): NO